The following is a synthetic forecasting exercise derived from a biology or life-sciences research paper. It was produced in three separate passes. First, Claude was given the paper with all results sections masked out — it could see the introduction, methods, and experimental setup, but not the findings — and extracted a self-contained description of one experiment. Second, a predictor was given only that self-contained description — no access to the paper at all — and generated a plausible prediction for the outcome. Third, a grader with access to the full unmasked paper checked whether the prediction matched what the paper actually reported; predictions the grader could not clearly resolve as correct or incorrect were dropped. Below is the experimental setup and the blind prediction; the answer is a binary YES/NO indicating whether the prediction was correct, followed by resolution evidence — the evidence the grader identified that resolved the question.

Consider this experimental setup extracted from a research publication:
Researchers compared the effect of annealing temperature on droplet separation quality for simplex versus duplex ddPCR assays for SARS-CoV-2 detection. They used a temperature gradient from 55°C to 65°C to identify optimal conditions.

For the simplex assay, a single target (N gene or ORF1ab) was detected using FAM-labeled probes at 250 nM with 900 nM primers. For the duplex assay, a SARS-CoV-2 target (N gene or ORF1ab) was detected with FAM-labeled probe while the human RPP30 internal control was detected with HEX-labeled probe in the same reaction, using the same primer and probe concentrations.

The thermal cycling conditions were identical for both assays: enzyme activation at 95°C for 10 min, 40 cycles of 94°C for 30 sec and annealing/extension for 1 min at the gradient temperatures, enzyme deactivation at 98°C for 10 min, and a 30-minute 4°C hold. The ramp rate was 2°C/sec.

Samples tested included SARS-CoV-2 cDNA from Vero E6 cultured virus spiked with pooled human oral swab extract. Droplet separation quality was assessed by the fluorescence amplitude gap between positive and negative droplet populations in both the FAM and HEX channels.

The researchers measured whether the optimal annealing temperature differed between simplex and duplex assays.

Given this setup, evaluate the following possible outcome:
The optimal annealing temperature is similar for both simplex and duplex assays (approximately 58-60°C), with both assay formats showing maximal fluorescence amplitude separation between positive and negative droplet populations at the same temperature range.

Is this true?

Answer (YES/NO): NO